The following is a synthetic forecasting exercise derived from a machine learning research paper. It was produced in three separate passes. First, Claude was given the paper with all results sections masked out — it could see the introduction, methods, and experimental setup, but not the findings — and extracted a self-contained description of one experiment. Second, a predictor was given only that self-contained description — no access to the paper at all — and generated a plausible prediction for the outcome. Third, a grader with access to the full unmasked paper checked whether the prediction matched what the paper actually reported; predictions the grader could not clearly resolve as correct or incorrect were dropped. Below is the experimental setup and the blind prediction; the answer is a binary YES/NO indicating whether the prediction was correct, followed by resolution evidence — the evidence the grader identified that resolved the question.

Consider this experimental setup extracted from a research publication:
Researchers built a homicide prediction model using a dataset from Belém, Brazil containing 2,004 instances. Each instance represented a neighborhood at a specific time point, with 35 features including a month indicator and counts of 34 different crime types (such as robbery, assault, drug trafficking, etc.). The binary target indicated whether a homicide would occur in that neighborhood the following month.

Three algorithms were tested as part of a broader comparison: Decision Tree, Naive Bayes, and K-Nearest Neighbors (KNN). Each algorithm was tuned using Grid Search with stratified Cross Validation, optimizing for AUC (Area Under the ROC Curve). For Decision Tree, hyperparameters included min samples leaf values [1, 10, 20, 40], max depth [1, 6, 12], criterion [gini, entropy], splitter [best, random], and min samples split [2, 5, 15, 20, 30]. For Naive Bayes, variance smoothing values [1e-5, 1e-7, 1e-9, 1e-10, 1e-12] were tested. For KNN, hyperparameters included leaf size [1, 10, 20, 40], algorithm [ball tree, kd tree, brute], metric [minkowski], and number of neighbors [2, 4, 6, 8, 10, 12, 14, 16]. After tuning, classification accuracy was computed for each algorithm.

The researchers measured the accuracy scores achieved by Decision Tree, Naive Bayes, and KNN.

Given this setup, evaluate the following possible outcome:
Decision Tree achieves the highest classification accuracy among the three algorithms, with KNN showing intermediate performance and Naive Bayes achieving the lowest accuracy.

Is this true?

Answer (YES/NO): NO